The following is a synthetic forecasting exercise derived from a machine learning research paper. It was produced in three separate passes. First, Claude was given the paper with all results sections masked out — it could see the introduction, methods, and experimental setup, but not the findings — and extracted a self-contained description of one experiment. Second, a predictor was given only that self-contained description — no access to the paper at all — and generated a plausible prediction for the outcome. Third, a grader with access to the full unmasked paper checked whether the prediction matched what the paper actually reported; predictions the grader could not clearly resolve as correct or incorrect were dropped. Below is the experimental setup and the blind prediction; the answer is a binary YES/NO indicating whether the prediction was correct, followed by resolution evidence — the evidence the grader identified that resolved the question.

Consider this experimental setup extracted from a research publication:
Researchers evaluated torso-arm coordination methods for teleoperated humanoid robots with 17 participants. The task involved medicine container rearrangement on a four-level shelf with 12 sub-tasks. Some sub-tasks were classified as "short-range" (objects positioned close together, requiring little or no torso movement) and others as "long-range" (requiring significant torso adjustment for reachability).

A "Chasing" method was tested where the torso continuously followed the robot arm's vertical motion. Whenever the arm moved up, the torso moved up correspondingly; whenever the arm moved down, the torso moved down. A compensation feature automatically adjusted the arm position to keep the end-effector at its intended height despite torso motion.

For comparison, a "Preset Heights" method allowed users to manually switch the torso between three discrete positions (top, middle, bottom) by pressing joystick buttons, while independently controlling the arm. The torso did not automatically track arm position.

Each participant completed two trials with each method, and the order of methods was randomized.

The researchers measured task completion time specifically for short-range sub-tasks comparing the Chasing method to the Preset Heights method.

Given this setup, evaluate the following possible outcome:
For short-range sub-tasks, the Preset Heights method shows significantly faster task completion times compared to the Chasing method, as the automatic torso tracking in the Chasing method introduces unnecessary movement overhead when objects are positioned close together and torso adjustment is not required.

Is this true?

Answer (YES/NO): NO